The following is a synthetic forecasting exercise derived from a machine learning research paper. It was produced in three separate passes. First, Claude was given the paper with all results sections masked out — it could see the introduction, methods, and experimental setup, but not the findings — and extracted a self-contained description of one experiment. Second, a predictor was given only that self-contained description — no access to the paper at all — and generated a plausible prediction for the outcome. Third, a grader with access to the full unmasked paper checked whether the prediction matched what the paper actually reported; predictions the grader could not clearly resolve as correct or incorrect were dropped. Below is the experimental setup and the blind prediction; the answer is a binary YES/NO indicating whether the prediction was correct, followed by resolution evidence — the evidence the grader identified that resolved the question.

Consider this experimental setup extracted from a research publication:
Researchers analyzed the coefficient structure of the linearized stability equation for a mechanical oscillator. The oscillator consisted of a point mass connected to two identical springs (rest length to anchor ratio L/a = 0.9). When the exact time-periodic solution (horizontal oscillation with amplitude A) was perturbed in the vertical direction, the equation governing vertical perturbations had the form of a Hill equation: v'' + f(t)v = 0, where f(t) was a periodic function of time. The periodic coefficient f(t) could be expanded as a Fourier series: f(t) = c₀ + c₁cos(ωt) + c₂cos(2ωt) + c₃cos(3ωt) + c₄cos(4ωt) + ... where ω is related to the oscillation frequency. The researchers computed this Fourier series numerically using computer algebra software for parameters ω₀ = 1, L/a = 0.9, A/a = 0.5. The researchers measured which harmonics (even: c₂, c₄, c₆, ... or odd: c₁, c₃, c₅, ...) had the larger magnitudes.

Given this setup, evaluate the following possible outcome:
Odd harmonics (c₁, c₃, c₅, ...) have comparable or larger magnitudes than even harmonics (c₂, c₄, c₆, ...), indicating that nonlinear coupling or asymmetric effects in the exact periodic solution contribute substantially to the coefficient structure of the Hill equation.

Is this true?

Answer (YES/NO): NO